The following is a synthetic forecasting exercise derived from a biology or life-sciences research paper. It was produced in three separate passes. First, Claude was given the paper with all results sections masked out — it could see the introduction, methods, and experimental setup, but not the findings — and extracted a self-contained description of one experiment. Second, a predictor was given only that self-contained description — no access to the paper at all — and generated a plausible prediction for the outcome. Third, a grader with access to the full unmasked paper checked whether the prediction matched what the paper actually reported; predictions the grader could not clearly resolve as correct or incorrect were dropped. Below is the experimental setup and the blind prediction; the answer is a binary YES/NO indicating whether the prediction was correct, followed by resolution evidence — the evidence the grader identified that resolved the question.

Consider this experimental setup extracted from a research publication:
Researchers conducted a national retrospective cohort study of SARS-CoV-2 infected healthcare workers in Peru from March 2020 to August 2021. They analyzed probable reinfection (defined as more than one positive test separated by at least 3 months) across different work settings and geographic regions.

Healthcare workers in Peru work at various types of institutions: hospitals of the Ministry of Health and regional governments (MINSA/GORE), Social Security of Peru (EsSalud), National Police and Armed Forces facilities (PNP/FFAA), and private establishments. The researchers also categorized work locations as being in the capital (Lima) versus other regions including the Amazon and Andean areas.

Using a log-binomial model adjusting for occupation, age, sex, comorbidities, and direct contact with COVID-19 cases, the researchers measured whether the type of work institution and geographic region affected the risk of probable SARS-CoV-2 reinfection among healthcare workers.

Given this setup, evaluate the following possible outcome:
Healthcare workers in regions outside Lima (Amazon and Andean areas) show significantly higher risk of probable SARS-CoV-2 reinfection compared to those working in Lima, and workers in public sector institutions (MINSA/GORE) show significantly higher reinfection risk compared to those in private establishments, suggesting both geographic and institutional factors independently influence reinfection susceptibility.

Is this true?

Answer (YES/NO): YES